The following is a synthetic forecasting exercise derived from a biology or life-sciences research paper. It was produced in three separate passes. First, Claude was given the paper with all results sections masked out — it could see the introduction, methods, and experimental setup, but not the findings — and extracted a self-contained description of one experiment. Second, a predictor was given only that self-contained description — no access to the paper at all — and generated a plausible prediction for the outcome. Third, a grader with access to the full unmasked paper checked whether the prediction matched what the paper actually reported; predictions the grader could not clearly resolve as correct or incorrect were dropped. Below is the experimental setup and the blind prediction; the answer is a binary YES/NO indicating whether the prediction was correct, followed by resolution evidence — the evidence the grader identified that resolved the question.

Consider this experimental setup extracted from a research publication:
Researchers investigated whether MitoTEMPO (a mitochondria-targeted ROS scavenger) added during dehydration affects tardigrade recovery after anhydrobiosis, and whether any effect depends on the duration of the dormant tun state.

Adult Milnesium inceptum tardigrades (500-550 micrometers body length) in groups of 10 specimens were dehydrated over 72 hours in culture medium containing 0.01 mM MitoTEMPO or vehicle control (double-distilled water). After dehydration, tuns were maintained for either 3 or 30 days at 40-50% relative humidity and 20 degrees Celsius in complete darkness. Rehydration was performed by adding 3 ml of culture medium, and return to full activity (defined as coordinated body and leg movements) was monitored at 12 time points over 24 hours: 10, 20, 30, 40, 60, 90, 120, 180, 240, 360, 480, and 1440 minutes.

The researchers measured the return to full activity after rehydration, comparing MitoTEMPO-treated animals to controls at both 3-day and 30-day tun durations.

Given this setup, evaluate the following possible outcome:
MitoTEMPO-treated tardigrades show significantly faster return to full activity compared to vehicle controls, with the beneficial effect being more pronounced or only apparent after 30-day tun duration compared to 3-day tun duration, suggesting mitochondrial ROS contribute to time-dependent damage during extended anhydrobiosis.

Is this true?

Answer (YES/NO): NO